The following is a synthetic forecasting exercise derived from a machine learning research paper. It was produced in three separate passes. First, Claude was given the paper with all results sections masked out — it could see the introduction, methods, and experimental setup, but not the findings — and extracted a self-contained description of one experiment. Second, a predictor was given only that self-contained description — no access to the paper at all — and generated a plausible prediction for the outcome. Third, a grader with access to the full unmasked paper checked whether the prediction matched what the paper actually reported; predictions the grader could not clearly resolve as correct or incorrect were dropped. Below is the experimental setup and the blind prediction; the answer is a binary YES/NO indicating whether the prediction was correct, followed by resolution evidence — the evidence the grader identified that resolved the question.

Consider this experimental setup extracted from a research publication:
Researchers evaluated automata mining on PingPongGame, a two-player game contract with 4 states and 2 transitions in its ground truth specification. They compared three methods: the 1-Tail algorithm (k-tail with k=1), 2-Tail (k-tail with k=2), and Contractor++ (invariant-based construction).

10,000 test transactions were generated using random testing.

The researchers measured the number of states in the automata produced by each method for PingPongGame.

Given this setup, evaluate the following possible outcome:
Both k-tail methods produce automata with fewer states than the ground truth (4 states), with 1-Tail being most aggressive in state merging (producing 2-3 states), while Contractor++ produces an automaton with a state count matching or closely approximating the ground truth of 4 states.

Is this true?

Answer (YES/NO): NO